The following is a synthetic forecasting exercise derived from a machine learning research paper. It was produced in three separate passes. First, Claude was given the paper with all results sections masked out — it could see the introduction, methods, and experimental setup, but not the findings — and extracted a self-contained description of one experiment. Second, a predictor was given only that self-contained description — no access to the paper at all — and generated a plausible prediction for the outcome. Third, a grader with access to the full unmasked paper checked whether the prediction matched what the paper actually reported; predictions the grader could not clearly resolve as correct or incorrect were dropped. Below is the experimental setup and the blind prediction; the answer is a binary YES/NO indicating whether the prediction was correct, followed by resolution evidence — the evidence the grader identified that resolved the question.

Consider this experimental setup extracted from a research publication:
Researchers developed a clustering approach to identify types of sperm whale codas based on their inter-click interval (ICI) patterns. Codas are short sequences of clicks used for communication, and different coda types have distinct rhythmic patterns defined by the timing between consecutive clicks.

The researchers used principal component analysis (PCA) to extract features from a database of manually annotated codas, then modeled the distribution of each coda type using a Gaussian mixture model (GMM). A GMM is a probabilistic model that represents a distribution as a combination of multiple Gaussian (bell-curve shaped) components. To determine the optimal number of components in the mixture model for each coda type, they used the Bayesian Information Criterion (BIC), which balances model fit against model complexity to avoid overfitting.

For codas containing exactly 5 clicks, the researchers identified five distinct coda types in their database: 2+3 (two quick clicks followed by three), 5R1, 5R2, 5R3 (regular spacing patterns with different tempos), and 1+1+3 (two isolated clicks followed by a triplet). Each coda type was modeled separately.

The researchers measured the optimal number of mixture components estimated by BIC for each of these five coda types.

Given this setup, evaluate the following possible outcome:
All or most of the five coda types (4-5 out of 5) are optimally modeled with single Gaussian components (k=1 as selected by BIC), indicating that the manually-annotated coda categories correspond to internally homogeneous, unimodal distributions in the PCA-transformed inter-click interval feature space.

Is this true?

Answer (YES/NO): YES